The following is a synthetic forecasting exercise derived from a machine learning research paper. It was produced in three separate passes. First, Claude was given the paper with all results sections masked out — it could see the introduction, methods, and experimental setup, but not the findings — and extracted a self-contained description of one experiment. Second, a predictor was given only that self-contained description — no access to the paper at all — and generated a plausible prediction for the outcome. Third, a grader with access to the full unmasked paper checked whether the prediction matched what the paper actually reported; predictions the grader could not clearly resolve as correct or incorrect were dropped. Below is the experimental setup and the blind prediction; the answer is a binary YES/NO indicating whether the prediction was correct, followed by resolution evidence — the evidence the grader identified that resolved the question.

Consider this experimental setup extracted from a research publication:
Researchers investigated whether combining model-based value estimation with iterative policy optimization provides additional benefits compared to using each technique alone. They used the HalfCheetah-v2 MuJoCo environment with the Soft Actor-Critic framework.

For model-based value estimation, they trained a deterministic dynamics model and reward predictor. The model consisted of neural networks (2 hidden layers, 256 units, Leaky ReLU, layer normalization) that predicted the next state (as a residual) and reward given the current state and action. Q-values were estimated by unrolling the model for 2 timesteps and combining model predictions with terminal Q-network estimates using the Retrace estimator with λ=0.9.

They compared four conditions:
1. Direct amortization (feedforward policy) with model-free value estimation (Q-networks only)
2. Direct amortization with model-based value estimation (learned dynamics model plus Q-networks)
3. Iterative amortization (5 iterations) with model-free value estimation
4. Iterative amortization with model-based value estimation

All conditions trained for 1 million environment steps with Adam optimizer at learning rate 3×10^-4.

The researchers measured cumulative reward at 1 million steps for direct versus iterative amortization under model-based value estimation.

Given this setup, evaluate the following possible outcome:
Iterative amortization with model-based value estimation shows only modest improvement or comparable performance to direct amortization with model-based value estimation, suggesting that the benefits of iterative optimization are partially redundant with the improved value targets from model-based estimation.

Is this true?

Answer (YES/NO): YES